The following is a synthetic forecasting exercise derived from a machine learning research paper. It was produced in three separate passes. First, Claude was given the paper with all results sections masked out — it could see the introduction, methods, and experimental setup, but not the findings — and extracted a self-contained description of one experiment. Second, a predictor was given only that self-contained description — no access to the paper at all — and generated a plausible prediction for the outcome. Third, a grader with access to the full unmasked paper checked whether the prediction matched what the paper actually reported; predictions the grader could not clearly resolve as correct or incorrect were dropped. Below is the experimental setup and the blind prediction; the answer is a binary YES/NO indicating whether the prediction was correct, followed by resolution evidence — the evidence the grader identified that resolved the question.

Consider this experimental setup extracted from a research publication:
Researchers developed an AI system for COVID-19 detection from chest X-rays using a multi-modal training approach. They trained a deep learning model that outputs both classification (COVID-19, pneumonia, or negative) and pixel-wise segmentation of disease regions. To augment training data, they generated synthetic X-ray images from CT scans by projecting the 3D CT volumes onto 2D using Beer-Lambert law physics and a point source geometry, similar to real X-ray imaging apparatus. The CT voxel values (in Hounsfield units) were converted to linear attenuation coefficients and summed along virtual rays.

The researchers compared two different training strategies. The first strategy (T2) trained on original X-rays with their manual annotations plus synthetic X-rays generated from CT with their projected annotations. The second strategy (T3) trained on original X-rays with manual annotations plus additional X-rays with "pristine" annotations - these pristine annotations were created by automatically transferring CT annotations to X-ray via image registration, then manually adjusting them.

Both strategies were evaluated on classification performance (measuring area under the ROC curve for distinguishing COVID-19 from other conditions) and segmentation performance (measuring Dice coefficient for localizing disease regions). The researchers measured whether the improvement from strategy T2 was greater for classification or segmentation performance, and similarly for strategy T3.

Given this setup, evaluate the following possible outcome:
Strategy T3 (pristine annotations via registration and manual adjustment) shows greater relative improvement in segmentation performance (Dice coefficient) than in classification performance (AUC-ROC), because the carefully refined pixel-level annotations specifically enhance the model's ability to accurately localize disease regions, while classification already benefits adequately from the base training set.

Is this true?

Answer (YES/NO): YES